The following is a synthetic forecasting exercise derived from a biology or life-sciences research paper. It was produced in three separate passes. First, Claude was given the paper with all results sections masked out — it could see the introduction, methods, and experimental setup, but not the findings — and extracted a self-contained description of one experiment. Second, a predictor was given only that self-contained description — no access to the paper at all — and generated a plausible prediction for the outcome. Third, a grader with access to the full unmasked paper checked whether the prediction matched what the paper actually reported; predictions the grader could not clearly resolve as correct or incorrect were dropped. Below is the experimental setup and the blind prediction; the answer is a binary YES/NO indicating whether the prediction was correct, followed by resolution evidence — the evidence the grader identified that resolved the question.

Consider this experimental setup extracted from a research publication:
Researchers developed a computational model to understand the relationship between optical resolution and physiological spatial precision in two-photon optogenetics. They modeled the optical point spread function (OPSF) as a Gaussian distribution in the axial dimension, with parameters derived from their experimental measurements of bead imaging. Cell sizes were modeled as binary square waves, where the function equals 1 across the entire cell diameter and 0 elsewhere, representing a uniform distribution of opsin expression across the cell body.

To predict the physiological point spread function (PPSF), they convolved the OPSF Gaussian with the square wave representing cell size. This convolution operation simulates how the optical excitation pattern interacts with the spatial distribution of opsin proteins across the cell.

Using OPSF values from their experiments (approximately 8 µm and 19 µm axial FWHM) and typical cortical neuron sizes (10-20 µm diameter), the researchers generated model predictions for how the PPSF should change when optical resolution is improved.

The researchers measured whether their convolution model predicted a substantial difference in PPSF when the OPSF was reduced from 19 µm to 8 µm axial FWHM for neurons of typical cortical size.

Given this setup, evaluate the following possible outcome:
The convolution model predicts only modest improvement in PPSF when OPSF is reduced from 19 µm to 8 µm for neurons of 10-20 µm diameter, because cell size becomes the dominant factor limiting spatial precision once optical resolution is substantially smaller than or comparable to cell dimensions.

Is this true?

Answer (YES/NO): YES